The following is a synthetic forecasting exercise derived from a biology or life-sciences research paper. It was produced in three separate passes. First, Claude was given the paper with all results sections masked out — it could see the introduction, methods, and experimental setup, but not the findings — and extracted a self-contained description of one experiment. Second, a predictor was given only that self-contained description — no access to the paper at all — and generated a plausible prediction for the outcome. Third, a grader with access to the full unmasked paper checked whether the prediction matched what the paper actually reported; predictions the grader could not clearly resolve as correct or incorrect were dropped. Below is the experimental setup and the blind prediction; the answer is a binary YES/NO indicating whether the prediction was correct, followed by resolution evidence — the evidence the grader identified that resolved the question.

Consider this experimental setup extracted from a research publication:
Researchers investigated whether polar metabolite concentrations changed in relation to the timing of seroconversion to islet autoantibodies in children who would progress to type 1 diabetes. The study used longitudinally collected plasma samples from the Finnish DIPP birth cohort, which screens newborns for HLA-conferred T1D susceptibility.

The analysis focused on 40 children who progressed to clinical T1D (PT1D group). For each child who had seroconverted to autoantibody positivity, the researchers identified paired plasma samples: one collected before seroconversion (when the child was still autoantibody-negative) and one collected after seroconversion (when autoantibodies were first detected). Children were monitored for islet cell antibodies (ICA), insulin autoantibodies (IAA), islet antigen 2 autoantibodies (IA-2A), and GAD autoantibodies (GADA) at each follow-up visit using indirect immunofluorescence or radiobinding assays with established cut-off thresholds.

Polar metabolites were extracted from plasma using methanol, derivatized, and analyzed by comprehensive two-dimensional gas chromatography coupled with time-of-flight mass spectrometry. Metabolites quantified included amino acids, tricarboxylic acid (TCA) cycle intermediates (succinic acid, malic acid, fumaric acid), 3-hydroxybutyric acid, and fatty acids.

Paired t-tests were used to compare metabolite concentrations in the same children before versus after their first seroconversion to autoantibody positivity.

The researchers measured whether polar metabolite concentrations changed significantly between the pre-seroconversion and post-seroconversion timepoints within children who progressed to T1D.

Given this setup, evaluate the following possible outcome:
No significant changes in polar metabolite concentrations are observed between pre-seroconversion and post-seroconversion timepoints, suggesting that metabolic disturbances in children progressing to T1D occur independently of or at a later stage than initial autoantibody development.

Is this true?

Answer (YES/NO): YES